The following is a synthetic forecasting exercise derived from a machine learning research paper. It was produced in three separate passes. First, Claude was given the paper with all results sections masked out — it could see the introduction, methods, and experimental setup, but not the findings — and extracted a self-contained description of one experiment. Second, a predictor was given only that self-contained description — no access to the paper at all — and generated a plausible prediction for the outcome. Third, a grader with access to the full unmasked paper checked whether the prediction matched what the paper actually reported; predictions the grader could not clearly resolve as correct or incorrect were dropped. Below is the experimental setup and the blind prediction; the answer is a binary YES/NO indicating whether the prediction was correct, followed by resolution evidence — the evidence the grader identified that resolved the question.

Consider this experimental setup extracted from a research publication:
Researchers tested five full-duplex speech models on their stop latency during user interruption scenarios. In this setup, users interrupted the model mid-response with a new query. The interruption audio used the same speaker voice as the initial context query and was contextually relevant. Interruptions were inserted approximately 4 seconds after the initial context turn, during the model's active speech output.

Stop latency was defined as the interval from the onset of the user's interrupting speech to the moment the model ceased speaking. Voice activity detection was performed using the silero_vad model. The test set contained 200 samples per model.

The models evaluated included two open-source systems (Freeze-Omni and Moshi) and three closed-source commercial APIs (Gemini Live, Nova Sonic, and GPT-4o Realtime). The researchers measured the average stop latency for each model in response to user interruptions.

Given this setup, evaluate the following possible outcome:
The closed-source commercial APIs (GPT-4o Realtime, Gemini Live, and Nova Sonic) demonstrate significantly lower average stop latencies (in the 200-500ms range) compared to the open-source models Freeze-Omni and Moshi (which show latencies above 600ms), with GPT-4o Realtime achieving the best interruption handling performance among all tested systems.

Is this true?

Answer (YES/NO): NO